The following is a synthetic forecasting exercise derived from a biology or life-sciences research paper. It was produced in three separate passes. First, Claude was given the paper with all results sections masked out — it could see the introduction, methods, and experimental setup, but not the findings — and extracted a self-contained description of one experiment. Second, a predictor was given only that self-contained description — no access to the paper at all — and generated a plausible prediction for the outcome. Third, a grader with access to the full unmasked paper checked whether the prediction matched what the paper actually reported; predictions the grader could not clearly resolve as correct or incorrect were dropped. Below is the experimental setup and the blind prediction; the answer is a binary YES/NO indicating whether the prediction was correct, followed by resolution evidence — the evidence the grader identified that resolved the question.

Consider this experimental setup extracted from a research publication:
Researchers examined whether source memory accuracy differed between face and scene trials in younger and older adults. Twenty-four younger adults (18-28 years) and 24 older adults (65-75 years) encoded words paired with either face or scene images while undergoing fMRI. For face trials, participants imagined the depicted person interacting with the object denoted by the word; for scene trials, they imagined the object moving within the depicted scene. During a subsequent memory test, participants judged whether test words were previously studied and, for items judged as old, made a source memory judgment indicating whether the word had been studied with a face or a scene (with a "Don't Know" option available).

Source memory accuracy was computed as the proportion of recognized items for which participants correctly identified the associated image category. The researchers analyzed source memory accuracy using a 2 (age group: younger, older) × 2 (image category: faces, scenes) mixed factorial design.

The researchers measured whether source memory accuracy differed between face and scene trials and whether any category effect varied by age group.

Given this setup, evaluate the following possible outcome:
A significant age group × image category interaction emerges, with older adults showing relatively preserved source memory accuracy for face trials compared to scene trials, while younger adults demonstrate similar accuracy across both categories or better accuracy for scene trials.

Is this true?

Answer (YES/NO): NO